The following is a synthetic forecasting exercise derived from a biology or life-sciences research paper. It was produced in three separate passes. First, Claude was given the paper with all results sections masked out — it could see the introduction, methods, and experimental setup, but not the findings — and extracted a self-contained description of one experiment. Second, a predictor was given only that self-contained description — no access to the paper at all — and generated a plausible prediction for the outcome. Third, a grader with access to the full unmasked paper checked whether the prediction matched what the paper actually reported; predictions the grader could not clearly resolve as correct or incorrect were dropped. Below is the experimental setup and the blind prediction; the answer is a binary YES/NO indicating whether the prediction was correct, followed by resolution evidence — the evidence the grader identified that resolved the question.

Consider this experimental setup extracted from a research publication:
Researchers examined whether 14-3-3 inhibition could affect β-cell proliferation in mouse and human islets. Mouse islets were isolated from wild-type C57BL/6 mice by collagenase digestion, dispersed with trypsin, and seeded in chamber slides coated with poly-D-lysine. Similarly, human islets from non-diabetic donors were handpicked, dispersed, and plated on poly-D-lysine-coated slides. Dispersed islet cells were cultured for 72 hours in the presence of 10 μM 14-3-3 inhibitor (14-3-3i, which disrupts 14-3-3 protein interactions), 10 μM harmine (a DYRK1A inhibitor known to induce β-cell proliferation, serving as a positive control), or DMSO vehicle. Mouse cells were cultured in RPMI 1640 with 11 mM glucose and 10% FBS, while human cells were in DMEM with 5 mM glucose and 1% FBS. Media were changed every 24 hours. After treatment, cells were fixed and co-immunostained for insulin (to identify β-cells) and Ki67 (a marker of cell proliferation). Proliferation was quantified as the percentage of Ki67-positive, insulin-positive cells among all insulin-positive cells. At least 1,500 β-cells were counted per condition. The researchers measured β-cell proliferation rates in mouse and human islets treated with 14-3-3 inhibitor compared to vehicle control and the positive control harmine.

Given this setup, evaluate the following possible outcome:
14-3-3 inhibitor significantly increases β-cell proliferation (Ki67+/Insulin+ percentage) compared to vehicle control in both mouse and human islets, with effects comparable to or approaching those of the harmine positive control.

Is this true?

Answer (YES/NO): YES